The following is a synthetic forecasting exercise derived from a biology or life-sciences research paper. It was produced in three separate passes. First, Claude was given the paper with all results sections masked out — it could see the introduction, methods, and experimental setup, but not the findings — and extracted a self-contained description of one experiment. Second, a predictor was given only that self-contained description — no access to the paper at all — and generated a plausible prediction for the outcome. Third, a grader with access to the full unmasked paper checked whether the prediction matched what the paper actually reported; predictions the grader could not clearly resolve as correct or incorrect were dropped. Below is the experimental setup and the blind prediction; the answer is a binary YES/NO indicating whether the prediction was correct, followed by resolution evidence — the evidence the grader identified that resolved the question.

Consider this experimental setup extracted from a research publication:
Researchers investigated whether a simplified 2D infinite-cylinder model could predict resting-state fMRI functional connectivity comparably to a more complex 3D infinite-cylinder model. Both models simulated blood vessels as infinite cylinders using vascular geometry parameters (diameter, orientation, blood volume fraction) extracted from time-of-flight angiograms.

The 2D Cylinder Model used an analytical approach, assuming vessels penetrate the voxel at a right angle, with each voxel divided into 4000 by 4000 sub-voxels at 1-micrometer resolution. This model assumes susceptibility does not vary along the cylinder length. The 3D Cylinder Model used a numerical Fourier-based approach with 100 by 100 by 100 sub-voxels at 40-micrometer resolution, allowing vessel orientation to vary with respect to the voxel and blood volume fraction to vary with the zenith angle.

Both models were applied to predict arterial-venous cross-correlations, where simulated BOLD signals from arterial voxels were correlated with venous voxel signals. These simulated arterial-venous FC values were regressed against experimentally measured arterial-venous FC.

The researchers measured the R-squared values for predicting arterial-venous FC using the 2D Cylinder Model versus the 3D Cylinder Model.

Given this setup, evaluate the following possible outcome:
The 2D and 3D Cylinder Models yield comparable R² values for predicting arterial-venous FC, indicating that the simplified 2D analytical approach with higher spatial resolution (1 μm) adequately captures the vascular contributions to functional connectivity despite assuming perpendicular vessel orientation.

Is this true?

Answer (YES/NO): NO